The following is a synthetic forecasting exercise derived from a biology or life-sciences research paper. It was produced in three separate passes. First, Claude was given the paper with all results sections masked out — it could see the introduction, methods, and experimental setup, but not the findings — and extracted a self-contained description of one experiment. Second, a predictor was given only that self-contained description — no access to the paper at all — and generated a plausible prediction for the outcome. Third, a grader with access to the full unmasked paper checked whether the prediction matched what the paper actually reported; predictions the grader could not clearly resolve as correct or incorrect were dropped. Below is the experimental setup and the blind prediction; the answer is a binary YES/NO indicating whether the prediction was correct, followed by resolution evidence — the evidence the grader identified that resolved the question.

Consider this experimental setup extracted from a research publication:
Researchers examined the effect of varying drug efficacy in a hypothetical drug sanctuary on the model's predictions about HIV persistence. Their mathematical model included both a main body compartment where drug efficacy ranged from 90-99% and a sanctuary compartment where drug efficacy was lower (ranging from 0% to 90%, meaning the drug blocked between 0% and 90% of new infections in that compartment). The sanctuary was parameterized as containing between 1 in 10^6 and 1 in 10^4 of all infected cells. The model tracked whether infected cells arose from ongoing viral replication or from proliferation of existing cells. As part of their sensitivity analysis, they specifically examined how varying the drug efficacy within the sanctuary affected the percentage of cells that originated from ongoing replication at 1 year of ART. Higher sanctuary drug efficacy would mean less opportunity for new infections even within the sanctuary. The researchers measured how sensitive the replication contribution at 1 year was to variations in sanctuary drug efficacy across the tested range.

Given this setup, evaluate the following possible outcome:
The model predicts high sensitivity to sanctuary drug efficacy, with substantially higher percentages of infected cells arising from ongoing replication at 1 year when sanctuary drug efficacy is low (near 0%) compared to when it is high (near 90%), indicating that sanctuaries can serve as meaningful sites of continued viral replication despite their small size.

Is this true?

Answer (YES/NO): NO